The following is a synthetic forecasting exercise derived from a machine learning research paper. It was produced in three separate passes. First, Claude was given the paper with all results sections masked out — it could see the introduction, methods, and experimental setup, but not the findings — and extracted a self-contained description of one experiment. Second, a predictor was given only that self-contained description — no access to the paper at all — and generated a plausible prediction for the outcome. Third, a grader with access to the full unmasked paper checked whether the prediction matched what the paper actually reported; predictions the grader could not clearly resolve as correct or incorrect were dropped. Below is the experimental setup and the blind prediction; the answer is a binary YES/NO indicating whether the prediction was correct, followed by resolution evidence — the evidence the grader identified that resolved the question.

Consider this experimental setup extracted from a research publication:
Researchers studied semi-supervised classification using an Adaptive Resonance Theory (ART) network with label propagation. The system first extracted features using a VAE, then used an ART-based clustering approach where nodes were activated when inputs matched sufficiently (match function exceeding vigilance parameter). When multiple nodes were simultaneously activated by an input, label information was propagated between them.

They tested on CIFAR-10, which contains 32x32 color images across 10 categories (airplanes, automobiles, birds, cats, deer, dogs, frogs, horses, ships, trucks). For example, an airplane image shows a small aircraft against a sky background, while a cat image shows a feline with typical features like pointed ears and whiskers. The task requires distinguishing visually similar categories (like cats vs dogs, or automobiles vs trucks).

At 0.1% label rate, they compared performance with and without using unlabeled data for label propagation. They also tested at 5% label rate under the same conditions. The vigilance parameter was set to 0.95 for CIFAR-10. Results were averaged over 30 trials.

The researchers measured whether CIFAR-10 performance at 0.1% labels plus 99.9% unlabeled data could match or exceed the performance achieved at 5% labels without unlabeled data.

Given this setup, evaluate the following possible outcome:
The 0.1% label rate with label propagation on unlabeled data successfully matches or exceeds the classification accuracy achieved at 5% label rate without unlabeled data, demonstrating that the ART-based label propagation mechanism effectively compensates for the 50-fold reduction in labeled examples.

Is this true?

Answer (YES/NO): NO